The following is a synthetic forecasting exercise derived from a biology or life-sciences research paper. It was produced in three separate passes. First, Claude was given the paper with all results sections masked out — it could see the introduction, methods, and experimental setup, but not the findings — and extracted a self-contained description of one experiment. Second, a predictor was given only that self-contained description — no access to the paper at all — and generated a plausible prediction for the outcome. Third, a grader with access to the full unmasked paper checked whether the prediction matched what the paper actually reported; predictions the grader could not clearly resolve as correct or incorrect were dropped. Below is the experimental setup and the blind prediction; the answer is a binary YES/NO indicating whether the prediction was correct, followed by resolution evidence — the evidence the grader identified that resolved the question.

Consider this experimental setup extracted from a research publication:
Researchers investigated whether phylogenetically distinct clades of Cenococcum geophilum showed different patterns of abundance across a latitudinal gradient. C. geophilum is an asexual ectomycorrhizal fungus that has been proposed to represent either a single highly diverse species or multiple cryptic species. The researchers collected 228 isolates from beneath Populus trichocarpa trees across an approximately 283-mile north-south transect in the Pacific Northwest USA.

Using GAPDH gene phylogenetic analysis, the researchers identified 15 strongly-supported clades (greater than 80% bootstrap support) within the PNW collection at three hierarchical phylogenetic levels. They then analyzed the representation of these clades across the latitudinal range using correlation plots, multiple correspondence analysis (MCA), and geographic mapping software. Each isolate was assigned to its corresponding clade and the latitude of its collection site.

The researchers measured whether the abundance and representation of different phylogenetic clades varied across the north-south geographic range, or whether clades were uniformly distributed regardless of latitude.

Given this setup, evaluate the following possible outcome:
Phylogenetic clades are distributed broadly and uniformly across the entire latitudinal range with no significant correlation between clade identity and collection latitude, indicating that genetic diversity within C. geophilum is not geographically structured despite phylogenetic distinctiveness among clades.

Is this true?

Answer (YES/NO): NO